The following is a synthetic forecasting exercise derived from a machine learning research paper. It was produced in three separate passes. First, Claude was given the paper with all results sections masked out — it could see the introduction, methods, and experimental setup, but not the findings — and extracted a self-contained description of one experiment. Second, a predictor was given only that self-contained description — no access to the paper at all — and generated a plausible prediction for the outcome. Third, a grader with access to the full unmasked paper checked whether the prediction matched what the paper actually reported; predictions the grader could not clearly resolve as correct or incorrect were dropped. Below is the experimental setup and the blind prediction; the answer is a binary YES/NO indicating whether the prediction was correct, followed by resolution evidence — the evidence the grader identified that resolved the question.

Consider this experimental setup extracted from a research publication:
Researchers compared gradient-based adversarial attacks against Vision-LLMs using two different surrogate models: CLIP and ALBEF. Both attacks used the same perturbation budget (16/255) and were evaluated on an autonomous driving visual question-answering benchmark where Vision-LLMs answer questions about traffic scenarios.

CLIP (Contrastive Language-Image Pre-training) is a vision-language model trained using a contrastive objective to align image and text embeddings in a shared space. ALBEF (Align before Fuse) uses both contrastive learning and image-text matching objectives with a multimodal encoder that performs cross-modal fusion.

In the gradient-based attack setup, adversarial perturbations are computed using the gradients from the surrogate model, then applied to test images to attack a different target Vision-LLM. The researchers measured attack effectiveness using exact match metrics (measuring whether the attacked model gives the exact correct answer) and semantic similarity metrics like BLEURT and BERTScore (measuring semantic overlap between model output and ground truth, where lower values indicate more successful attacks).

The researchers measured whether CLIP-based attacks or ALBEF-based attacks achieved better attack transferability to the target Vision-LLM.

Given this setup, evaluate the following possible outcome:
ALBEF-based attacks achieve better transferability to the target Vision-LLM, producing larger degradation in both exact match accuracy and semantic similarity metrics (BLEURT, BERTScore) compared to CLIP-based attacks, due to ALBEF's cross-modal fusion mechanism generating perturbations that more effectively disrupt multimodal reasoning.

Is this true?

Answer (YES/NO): NO